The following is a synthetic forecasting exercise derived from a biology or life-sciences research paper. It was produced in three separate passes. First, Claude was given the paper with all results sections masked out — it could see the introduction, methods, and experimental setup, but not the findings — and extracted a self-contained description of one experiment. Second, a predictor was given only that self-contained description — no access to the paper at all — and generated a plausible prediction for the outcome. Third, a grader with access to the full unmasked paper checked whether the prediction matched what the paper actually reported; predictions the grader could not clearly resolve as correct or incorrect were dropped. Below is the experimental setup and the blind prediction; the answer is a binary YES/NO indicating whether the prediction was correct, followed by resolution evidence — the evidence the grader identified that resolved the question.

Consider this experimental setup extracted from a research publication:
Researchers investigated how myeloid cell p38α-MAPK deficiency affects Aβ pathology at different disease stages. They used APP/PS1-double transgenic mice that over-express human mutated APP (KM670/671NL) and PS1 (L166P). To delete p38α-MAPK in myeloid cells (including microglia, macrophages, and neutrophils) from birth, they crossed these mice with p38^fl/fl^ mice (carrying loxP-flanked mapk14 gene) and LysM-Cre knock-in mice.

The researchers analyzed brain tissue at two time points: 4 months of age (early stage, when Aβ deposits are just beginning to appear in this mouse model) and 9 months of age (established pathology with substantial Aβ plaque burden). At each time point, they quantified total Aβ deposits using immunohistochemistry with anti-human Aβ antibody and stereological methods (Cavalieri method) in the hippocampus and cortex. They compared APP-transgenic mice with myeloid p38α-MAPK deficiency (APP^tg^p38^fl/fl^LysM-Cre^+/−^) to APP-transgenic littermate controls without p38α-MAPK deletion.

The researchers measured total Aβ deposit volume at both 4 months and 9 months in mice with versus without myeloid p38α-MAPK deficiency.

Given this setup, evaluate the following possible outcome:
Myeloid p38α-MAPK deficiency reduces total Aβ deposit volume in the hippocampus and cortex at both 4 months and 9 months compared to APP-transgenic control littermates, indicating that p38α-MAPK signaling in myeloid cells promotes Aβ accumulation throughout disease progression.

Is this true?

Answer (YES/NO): YES